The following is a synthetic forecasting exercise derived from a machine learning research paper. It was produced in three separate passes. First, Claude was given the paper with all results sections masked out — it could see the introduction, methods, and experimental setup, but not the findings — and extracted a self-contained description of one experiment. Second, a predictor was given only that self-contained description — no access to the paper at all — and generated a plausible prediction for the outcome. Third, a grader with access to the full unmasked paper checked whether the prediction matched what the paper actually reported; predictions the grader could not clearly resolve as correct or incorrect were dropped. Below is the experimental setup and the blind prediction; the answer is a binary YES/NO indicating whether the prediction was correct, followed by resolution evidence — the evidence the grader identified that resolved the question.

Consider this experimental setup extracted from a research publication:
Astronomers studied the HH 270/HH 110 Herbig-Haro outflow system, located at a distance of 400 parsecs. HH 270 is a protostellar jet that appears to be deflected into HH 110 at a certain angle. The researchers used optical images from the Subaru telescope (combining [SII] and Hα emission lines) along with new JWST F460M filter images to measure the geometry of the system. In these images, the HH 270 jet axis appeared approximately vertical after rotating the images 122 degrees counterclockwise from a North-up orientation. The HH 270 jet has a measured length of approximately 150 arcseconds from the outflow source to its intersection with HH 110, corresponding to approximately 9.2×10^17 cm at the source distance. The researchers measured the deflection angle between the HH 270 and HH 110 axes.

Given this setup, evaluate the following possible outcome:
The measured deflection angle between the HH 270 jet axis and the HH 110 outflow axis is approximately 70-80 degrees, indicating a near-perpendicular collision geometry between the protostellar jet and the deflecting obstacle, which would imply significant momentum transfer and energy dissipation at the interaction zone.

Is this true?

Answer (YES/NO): NO